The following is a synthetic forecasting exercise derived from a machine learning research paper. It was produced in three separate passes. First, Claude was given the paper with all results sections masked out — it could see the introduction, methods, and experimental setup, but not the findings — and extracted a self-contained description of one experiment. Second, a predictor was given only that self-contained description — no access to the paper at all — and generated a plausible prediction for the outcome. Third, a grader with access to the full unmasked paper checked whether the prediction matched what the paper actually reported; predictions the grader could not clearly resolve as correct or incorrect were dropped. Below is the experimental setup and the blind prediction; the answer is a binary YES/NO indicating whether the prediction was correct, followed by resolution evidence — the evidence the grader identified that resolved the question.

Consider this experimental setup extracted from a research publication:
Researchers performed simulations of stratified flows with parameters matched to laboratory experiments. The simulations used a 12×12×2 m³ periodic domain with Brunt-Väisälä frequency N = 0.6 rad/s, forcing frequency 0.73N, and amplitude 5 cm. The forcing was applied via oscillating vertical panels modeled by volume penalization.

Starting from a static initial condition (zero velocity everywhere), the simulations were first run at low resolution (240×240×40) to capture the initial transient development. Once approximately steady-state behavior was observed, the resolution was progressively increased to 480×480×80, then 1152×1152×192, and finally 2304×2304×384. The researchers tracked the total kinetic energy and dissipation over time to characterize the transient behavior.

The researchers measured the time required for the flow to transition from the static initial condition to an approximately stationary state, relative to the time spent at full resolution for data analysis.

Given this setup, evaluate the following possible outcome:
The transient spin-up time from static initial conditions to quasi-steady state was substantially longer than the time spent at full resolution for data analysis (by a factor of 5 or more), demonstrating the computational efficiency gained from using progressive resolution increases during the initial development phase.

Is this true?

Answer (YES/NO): YES